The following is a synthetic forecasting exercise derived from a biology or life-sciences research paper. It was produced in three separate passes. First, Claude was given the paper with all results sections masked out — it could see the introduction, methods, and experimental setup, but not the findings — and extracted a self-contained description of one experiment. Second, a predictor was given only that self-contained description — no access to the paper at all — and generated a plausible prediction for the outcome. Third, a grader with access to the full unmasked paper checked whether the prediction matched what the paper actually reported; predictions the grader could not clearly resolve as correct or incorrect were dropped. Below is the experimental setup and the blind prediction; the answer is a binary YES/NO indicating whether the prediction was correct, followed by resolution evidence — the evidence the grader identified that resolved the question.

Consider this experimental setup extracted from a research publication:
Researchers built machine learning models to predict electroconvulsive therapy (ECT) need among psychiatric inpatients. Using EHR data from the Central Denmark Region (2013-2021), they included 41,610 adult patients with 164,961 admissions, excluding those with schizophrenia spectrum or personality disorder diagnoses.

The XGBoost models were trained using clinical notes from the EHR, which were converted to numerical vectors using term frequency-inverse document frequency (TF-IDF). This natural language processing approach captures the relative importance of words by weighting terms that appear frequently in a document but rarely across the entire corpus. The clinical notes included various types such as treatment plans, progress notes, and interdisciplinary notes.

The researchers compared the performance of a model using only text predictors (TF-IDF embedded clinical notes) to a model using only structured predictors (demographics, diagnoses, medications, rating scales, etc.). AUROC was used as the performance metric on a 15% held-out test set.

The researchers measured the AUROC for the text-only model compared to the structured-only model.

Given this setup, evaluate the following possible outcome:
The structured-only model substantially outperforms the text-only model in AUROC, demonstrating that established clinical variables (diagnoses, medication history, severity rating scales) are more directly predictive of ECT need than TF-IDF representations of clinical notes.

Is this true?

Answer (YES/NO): NO